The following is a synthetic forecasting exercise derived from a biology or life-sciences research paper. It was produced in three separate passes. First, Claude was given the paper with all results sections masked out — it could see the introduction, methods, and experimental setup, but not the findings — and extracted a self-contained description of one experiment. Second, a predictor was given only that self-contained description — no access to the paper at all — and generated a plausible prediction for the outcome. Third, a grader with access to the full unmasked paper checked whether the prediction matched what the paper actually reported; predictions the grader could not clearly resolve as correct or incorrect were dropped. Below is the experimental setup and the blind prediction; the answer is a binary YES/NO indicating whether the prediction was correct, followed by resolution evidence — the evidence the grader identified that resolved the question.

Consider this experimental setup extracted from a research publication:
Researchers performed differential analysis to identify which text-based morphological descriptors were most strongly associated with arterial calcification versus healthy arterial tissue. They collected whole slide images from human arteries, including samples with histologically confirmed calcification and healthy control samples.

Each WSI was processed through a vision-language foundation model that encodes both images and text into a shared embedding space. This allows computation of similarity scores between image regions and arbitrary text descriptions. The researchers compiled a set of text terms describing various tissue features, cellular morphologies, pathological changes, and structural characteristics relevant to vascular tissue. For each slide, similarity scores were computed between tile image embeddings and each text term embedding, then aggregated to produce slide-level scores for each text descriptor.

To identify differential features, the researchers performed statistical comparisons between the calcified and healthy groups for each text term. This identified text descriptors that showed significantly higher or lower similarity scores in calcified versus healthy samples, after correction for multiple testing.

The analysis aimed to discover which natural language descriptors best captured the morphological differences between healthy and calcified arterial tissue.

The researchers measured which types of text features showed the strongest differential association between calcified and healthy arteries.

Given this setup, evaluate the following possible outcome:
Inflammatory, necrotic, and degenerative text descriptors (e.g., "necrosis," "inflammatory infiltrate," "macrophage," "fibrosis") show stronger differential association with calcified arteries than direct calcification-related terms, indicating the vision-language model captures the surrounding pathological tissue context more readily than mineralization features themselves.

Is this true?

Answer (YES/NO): NO